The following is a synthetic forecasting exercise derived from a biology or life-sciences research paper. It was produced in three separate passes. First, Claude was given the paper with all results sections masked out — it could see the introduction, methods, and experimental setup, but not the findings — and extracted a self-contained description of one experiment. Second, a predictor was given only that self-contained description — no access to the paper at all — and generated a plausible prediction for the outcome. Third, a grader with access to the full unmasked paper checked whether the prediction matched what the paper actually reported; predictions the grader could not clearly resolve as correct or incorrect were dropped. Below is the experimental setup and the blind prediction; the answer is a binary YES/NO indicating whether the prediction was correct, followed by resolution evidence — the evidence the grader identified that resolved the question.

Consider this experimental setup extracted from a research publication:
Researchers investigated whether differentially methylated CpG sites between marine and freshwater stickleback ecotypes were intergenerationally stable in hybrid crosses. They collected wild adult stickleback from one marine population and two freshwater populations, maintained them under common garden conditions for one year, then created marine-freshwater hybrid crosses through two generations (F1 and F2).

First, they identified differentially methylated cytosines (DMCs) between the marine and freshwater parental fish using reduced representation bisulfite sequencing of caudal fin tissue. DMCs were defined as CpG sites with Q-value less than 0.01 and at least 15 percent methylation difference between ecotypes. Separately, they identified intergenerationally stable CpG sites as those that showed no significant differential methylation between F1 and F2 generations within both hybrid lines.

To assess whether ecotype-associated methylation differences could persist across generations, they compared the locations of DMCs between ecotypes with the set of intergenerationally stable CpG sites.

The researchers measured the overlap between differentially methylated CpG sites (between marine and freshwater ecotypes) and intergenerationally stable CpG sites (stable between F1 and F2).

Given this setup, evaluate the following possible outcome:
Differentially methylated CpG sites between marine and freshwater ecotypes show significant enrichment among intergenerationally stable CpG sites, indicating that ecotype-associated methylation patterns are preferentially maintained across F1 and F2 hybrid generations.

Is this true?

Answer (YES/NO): NO